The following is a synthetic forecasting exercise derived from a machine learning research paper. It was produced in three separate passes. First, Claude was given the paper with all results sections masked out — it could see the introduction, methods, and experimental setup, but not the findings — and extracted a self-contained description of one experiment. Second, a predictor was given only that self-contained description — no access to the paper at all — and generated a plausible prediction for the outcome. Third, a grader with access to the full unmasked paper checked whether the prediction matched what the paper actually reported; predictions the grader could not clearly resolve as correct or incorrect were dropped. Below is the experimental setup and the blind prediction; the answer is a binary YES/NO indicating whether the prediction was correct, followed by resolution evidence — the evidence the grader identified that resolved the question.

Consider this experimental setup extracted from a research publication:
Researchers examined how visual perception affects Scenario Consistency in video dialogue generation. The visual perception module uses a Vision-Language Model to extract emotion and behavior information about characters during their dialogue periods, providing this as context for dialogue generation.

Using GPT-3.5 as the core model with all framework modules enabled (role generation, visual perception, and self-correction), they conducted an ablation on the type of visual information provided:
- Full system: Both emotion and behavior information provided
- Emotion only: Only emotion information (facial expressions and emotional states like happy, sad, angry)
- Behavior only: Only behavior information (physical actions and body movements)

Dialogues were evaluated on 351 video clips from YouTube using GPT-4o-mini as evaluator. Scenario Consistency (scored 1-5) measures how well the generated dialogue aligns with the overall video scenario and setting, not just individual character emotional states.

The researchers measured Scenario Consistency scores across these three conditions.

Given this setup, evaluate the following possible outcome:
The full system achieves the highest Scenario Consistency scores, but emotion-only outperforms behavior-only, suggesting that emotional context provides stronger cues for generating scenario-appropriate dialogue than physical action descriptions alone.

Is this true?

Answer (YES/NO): NO